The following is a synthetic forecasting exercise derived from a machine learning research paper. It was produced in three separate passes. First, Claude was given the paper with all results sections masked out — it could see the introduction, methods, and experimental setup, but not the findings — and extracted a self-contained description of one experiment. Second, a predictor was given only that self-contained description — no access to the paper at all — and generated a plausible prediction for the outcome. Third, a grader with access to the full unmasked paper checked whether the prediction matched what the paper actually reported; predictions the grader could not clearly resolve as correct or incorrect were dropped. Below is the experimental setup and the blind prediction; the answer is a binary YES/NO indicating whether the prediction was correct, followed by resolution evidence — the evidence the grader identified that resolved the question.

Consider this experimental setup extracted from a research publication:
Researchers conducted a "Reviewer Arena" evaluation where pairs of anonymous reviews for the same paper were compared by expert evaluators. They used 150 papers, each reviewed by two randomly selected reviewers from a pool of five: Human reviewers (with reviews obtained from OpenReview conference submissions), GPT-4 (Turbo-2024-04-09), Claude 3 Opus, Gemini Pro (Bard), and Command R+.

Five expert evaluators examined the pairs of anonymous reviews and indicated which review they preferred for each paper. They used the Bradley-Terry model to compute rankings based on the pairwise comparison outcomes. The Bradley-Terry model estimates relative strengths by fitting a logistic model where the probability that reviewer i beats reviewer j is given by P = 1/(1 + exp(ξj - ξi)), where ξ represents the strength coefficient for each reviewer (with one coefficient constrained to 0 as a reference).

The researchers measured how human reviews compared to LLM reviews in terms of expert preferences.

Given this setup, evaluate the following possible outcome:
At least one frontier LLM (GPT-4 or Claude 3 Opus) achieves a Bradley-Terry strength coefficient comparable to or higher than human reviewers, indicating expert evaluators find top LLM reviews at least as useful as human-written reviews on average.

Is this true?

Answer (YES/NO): YES